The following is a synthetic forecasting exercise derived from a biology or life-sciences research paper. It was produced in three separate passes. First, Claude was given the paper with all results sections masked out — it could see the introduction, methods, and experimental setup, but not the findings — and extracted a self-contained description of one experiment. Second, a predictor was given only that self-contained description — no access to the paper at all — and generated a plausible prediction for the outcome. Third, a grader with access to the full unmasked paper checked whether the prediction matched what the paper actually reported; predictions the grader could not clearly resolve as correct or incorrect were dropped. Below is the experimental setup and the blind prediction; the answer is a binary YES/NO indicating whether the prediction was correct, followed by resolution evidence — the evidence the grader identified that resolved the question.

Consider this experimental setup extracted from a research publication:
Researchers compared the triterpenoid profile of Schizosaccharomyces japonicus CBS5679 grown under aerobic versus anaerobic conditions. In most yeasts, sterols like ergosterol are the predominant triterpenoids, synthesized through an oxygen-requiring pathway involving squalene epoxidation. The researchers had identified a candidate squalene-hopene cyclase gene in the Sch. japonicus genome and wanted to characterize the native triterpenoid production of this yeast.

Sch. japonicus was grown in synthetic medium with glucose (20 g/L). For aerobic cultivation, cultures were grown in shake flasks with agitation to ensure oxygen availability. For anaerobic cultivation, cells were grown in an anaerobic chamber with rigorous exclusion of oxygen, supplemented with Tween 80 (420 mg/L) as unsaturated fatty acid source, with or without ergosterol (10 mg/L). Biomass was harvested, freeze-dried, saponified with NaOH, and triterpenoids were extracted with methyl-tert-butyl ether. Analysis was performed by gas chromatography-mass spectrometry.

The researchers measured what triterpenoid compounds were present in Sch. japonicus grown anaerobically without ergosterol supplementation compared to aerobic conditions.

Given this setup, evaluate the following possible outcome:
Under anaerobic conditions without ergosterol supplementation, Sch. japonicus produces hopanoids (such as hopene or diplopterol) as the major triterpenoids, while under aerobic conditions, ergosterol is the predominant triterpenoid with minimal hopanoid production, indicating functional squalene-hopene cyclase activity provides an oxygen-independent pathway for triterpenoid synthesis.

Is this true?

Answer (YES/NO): YES